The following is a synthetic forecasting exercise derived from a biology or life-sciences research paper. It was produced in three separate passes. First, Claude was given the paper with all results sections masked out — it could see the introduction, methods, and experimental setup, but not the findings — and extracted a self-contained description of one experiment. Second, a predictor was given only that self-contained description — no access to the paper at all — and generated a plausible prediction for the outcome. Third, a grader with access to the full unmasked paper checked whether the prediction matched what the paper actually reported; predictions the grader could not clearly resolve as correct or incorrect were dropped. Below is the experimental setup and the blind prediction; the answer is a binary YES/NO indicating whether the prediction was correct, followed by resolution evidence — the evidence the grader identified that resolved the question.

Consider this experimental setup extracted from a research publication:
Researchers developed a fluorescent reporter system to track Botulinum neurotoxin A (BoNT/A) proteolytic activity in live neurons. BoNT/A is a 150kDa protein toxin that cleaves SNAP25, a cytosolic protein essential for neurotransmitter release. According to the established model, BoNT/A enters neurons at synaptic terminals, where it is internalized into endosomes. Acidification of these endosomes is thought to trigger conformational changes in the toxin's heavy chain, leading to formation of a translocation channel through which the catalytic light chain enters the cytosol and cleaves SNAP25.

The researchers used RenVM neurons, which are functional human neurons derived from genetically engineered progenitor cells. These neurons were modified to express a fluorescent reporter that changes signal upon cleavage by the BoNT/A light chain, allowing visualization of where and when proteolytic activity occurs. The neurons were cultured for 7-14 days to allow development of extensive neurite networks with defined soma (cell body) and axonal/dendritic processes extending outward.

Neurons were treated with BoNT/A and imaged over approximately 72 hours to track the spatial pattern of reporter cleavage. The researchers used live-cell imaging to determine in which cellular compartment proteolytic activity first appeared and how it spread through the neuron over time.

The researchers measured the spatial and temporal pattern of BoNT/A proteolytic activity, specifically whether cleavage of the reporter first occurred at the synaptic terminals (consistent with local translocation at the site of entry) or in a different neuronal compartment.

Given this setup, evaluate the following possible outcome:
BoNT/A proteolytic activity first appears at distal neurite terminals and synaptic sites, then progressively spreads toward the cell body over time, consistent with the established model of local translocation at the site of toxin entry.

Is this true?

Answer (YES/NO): NO